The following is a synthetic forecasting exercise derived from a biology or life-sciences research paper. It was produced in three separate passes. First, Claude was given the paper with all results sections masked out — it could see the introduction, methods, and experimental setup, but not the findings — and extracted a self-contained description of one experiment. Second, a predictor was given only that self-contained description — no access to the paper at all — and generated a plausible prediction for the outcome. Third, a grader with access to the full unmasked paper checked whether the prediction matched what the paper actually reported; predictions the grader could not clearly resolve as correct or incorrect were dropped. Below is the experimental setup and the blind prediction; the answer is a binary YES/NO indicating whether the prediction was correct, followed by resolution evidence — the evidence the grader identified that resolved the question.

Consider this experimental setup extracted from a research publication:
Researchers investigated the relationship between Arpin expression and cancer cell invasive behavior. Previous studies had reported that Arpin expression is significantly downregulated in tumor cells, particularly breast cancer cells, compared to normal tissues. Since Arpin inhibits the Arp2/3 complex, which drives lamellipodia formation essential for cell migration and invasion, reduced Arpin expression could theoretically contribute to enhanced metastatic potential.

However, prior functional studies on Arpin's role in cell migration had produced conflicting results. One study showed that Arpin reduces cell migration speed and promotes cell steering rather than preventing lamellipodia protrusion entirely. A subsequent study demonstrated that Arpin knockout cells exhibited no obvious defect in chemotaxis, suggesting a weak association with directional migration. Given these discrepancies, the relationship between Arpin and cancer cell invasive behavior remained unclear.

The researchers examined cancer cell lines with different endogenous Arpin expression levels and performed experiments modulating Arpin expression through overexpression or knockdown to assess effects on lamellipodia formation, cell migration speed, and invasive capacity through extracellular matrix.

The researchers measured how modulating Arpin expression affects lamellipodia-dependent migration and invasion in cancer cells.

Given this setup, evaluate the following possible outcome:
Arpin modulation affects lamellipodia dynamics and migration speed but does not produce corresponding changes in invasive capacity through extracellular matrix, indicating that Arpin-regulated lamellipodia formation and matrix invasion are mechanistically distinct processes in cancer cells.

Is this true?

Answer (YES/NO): NO